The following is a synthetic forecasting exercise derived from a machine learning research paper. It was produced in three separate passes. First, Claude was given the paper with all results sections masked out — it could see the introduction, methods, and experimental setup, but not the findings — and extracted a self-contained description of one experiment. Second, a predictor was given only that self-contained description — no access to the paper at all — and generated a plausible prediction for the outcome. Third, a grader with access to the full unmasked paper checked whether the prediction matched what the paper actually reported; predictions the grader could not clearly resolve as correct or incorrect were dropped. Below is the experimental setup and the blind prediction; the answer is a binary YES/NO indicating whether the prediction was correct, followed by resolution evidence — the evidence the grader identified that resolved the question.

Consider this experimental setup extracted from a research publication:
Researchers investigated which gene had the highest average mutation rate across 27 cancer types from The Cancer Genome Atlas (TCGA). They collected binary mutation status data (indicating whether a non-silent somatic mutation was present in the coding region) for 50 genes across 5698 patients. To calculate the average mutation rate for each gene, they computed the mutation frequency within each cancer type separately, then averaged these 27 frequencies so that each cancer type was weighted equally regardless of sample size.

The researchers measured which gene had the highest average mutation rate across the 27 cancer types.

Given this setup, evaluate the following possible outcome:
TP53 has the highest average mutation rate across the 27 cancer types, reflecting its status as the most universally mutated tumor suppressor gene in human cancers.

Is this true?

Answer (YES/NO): YES